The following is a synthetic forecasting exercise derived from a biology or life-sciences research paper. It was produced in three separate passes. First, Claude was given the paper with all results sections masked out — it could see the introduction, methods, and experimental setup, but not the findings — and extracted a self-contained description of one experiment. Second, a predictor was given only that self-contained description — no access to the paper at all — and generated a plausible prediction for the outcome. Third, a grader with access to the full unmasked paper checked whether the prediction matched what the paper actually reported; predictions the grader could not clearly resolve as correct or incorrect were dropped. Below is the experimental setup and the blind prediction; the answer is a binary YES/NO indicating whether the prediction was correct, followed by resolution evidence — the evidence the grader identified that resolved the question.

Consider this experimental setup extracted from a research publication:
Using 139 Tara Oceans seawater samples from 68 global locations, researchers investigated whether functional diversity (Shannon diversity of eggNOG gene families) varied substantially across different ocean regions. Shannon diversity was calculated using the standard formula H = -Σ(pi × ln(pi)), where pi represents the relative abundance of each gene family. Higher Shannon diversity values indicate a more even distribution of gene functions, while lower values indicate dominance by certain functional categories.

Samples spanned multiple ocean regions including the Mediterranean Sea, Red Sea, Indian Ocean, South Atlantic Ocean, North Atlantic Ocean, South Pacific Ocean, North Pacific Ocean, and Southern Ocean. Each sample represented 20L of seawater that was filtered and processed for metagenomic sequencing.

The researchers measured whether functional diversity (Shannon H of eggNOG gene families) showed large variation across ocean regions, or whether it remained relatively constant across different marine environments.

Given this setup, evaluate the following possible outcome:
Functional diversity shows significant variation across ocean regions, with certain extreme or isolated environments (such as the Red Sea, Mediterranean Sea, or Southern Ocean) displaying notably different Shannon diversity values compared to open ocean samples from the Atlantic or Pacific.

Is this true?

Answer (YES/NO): NO